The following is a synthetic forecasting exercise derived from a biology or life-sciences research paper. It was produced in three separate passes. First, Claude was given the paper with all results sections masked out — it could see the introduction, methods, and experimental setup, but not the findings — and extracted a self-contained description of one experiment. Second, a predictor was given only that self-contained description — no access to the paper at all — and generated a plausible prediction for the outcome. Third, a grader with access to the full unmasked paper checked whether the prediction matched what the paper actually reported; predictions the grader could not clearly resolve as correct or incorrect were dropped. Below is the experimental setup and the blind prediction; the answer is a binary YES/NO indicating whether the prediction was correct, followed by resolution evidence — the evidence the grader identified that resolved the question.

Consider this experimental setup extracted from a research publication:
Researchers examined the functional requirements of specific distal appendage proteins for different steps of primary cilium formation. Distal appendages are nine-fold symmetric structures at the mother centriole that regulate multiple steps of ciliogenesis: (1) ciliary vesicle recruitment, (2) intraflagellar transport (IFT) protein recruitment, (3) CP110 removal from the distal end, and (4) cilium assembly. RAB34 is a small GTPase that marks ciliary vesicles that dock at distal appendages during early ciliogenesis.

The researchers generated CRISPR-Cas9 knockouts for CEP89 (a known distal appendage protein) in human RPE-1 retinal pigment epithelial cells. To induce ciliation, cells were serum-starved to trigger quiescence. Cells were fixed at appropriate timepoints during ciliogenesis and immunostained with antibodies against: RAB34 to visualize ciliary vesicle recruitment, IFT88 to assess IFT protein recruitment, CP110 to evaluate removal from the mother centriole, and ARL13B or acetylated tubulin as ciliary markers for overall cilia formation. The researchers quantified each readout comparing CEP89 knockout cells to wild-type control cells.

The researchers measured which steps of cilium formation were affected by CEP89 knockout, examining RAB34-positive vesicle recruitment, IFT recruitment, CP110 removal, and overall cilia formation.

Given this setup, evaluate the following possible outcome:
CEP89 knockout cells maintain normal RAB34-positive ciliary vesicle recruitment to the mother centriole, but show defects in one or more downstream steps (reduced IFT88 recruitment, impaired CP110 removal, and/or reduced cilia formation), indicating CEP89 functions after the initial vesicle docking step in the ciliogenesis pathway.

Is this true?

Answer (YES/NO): NO